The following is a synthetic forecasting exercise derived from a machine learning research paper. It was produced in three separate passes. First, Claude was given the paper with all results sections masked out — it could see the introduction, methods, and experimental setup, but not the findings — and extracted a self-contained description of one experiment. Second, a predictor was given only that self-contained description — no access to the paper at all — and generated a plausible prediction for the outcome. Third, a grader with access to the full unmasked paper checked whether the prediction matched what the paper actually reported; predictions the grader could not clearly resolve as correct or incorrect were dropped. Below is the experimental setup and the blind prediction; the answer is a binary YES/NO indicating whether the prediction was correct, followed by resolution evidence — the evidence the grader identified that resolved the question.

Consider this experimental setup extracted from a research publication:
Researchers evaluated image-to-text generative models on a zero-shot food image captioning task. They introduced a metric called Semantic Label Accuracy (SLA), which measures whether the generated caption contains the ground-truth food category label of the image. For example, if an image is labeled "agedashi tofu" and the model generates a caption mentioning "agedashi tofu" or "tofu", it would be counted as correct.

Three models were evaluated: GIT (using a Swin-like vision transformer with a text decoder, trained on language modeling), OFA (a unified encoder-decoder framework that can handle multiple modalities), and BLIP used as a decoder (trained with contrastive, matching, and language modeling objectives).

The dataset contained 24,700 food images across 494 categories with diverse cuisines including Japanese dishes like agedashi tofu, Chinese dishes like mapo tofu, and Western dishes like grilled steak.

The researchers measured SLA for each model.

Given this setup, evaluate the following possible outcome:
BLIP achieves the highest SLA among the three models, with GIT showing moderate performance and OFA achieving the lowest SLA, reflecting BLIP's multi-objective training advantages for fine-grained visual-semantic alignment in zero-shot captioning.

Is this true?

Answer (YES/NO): NO